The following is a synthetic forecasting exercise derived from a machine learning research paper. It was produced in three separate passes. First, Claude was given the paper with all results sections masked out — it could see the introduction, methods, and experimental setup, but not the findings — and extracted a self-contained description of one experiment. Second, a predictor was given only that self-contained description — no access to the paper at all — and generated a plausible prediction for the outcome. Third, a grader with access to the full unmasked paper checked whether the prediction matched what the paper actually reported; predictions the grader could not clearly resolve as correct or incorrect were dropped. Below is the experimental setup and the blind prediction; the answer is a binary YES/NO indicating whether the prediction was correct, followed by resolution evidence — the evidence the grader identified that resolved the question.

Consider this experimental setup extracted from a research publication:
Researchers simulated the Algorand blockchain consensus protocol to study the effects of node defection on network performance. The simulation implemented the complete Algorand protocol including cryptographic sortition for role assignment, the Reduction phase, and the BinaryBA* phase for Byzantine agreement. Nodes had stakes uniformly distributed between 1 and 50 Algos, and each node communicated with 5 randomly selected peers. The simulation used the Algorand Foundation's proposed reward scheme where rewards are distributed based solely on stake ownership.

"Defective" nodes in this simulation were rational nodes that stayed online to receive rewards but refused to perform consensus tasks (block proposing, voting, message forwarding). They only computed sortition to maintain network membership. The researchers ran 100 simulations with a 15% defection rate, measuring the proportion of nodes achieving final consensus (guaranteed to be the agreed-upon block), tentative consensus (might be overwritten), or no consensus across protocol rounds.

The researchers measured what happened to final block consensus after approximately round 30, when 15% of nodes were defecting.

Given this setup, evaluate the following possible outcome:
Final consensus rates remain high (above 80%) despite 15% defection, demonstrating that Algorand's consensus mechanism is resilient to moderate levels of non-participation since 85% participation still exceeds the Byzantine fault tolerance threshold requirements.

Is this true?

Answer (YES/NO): NO